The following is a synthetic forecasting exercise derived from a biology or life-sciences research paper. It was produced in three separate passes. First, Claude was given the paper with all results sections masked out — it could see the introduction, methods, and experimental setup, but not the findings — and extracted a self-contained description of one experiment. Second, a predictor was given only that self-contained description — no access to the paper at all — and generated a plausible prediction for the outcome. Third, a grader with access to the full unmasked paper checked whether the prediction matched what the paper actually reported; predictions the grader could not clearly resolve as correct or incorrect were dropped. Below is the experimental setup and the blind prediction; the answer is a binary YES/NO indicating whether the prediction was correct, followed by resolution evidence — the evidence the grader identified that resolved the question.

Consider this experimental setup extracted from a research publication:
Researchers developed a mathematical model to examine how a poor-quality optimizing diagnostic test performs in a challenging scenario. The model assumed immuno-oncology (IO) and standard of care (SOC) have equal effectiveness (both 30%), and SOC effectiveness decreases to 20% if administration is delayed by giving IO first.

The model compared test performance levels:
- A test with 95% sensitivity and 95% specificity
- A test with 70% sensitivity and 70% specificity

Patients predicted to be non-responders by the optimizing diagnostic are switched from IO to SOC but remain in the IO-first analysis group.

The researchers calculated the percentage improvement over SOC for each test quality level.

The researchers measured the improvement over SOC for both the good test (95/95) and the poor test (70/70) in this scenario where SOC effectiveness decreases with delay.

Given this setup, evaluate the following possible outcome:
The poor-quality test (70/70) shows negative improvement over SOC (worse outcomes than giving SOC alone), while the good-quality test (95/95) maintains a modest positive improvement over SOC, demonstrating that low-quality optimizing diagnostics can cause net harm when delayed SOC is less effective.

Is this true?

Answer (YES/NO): NO